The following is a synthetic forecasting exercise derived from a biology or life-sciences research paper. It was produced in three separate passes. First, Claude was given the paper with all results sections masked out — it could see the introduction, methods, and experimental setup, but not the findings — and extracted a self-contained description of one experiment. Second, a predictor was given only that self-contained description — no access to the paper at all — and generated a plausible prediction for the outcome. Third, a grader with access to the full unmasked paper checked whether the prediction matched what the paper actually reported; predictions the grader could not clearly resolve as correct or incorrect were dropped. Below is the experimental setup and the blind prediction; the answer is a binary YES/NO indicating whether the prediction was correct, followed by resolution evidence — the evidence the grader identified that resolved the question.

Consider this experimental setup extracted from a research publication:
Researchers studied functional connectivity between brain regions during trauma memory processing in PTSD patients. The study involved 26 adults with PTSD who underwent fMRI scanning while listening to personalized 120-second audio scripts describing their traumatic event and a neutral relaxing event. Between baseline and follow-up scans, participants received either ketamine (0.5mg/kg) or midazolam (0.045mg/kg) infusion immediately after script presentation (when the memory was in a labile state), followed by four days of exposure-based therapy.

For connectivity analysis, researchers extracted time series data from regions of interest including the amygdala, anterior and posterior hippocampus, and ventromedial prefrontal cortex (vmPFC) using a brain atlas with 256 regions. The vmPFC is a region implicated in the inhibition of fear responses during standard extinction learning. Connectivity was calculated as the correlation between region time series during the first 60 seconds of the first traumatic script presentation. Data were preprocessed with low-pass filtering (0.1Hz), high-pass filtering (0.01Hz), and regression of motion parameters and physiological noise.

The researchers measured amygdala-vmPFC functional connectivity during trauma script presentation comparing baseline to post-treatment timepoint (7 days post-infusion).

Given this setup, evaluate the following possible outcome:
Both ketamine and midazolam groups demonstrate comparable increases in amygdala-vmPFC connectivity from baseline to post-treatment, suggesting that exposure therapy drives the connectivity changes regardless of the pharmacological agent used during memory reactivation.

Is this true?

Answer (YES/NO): NO